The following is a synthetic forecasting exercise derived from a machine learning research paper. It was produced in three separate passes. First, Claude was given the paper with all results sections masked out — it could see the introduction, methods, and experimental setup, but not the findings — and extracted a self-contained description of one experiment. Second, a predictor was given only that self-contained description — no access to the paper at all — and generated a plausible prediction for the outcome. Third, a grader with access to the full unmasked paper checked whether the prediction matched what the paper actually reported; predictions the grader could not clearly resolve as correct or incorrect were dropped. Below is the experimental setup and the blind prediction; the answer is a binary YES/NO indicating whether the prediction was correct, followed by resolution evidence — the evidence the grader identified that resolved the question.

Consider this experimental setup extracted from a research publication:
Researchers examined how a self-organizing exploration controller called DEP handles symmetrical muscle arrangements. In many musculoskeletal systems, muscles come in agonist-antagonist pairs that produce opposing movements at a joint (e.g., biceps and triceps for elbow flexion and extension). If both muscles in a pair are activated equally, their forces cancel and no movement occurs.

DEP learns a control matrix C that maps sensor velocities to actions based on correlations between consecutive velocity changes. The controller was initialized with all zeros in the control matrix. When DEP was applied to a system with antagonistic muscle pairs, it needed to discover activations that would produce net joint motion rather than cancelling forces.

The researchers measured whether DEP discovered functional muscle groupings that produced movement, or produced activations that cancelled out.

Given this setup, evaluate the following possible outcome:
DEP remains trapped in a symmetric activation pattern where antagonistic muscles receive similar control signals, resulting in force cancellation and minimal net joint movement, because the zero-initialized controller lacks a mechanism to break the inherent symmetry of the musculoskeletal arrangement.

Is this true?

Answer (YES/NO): NO